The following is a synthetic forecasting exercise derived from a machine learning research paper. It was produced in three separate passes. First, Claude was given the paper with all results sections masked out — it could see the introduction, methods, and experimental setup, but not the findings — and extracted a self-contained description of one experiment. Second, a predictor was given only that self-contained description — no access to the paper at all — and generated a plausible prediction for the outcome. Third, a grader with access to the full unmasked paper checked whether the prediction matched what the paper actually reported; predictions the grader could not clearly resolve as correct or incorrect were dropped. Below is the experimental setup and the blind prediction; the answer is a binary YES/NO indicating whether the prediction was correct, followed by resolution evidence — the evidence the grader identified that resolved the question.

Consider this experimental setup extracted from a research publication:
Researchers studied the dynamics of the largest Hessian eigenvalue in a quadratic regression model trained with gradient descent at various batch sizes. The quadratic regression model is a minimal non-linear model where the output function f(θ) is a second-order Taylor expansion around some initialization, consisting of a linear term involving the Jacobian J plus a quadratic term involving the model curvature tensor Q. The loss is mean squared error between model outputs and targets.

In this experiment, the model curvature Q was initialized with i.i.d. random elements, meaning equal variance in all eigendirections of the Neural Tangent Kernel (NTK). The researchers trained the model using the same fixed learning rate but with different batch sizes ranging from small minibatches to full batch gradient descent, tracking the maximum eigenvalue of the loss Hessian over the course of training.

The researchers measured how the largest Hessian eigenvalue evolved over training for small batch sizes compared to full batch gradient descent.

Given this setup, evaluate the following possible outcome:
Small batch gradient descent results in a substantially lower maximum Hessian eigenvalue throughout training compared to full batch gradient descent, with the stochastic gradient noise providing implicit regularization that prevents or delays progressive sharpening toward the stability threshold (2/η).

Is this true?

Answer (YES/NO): NO